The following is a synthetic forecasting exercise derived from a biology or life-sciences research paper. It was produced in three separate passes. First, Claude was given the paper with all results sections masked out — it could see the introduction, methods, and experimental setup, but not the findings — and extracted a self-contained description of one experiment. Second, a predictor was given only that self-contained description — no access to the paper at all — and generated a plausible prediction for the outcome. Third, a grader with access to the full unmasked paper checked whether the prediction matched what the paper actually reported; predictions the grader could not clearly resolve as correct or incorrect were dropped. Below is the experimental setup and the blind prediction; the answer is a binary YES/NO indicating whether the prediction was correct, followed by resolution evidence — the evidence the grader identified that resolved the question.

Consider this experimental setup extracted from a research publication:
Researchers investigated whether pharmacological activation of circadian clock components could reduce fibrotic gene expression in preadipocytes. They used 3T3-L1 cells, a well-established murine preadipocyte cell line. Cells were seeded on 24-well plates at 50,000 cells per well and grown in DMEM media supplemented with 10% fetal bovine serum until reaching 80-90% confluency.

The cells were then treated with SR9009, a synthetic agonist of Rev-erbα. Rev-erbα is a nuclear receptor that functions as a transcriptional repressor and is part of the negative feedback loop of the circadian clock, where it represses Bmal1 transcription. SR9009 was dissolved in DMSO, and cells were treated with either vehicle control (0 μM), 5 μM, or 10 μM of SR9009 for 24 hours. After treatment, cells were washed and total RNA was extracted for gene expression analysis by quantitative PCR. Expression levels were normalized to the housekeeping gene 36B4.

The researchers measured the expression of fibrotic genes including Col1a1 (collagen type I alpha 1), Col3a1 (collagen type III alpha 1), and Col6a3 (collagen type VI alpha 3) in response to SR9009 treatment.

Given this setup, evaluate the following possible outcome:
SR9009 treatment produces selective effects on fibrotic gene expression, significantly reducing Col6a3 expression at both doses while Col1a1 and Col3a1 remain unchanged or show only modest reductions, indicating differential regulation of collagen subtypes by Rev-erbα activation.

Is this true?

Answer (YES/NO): NO